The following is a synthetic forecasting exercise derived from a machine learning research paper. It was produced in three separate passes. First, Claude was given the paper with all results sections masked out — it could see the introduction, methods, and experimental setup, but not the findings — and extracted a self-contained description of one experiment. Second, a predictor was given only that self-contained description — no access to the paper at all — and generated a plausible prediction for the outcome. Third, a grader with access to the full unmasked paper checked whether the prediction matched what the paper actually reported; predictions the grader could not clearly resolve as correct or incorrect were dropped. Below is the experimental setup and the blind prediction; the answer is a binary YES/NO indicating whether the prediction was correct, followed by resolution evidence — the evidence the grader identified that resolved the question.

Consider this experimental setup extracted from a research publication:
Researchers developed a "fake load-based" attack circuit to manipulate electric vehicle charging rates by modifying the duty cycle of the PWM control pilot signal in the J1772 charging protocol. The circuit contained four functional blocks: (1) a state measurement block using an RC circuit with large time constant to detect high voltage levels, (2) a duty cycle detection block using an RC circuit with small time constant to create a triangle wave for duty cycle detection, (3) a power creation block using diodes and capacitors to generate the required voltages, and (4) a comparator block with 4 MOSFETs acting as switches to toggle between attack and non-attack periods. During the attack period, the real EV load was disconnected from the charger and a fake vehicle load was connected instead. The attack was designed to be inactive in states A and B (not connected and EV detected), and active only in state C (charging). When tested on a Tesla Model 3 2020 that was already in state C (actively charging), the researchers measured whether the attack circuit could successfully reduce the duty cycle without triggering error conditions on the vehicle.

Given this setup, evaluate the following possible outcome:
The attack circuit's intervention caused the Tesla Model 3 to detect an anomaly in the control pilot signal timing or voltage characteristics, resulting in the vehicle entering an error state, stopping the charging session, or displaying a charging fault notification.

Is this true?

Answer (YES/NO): YES